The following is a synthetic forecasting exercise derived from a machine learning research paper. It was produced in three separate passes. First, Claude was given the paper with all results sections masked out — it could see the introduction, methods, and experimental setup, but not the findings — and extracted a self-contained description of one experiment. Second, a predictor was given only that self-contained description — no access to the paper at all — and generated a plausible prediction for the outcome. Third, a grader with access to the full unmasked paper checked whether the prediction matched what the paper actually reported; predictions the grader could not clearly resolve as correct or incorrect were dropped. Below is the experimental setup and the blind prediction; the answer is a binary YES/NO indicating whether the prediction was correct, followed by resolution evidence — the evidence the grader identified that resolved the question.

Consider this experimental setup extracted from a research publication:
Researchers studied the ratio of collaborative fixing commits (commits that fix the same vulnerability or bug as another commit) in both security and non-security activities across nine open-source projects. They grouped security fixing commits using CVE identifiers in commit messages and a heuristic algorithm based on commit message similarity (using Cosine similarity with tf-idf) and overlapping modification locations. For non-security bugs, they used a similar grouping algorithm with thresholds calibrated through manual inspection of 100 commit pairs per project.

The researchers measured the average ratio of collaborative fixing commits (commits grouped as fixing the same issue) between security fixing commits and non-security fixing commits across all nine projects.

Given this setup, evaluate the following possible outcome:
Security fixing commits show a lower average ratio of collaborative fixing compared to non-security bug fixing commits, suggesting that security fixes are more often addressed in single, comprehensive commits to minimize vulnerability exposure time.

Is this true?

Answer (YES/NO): YES